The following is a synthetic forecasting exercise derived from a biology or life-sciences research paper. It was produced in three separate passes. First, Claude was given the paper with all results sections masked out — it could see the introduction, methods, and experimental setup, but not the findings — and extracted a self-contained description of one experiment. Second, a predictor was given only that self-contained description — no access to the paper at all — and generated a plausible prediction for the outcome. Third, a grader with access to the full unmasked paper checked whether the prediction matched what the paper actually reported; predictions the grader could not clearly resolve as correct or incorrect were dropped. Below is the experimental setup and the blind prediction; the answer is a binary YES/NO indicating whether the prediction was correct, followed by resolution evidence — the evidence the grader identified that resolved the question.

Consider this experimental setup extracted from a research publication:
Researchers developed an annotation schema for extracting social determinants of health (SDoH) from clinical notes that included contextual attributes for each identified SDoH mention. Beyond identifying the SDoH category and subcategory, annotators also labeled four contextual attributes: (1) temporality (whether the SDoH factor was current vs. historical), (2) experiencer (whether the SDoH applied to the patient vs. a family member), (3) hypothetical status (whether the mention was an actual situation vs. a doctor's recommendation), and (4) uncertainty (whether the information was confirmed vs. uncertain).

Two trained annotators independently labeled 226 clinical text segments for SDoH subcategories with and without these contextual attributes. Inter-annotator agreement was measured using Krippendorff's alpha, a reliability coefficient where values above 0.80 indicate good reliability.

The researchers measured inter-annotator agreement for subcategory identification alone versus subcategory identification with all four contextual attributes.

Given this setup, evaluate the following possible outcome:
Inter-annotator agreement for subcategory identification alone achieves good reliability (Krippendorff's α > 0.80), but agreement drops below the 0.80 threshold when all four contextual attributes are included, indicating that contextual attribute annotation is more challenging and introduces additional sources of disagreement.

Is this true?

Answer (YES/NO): YES